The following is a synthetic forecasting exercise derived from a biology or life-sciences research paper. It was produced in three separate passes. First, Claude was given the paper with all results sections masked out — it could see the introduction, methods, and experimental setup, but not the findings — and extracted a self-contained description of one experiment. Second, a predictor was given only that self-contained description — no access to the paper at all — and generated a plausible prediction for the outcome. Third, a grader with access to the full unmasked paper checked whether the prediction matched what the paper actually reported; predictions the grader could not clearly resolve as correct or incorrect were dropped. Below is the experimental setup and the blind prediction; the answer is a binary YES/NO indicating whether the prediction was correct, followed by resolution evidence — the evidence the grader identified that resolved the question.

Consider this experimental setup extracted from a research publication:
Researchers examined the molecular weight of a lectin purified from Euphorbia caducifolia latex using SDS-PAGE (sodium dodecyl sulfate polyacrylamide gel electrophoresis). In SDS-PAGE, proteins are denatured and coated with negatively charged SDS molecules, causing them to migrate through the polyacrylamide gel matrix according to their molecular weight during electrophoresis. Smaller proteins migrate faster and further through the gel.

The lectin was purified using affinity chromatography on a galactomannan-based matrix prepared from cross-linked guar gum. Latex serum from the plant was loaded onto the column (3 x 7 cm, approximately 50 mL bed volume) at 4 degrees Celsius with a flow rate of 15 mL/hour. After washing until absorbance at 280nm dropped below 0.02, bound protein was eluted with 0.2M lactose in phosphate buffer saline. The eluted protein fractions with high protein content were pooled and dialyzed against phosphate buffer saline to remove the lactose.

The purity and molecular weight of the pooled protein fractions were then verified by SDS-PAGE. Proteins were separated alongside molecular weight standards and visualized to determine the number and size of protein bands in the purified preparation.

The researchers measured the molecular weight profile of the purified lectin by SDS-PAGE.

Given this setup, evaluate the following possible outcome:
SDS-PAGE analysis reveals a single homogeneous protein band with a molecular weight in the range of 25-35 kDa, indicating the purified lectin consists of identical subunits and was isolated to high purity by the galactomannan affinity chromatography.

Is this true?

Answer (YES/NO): NO